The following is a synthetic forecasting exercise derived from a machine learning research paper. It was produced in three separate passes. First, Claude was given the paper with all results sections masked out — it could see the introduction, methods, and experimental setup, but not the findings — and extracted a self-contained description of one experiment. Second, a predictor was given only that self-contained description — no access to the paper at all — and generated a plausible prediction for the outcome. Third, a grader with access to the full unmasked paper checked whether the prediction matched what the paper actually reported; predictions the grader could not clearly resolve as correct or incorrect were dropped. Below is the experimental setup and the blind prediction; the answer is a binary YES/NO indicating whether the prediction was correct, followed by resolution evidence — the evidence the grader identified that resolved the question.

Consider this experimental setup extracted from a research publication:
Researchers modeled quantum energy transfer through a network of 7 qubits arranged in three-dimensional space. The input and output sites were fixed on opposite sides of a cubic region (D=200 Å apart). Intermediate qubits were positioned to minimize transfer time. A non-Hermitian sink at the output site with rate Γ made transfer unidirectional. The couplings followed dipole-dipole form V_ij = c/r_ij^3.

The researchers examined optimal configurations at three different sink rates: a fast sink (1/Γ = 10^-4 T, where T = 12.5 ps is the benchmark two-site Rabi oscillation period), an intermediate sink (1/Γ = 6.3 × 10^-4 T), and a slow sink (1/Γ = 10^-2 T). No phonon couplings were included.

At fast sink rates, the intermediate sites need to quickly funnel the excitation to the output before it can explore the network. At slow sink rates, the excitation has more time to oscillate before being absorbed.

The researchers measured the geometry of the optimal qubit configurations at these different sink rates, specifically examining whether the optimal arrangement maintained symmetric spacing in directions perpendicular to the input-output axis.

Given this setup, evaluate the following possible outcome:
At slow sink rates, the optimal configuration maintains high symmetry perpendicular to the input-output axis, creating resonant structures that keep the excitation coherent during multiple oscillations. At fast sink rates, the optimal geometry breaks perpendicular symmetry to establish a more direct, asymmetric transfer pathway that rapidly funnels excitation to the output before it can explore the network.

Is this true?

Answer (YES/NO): NO